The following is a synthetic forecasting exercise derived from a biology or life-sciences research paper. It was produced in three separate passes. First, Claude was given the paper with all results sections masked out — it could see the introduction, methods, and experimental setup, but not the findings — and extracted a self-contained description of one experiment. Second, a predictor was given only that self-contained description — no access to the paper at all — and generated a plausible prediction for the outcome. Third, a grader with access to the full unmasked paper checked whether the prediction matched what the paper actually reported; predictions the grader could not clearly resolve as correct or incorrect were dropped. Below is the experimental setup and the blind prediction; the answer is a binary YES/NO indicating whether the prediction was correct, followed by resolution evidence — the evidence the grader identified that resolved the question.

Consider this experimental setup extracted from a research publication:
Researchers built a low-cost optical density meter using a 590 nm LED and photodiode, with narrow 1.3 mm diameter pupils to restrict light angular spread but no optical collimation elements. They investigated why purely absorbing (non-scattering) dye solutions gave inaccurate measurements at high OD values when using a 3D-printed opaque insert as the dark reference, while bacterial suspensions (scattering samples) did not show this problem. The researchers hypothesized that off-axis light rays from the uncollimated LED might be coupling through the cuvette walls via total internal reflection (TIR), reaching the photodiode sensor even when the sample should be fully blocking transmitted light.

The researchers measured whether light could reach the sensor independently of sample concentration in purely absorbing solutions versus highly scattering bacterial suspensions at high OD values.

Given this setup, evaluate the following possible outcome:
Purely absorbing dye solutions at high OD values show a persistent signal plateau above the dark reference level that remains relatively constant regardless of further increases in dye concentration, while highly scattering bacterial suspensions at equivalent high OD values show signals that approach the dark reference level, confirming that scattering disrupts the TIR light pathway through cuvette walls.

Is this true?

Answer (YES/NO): YES